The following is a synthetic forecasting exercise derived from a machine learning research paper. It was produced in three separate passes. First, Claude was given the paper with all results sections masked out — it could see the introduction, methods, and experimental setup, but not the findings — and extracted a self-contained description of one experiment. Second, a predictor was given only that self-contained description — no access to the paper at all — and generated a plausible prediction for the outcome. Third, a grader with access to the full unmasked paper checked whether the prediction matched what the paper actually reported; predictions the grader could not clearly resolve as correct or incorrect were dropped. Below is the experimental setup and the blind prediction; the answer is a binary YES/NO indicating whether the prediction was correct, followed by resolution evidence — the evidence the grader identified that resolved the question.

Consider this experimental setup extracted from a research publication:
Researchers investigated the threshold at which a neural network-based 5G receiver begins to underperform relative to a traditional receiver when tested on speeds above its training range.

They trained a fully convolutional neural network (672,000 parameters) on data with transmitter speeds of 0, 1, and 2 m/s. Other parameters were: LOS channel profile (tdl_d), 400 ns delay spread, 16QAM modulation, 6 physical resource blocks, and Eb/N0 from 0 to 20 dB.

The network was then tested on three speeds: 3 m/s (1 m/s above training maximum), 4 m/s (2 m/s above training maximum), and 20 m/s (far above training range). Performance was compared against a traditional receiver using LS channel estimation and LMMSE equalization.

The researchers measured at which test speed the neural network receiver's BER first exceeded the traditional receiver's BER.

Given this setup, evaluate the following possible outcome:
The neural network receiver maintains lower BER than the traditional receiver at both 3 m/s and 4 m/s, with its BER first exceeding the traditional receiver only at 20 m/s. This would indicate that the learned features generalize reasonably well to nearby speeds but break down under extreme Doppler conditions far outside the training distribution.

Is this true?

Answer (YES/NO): NO